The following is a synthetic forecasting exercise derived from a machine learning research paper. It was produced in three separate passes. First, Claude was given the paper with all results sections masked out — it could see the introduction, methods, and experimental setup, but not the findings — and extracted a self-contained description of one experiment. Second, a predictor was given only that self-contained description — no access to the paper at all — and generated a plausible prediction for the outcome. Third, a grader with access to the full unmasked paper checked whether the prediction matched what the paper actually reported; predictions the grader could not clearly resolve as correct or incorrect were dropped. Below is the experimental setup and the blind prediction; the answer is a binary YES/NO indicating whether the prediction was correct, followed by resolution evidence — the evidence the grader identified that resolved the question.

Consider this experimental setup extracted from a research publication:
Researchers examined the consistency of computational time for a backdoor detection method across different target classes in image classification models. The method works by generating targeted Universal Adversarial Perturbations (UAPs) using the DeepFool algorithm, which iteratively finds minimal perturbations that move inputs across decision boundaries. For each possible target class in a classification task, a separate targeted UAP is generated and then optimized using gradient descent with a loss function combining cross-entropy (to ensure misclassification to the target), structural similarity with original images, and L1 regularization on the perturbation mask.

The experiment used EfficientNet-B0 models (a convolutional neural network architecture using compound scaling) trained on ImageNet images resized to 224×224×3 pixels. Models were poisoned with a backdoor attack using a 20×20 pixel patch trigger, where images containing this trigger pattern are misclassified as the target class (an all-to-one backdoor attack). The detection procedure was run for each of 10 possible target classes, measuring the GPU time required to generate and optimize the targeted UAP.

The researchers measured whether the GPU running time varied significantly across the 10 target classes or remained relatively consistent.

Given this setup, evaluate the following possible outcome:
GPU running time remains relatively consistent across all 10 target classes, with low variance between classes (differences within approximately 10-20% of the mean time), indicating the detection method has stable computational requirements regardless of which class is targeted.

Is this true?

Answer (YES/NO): YES